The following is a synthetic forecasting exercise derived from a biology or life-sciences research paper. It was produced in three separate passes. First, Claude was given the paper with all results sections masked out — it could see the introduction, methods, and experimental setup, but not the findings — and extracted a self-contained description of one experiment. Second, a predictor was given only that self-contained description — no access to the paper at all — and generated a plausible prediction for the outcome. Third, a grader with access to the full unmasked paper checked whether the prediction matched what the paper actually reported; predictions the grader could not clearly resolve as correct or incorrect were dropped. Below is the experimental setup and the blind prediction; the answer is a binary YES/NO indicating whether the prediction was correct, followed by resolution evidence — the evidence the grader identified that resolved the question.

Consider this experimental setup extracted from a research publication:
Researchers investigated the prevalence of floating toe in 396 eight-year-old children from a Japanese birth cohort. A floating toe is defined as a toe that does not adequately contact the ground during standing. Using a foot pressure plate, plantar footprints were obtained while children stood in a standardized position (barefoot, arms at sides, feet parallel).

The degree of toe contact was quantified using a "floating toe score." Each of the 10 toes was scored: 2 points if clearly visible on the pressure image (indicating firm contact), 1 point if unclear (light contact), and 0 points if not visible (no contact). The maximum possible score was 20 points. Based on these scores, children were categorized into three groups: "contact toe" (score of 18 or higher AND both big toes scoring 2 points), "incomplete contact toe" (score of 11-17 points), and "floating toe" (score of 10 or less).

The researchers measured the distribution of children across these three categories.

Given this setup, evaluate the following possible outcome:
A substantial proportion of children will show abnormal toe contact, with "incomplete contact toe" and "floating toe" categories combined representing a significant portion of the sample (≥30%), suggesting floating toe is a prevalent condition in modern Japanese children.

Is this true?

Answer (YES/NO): YES